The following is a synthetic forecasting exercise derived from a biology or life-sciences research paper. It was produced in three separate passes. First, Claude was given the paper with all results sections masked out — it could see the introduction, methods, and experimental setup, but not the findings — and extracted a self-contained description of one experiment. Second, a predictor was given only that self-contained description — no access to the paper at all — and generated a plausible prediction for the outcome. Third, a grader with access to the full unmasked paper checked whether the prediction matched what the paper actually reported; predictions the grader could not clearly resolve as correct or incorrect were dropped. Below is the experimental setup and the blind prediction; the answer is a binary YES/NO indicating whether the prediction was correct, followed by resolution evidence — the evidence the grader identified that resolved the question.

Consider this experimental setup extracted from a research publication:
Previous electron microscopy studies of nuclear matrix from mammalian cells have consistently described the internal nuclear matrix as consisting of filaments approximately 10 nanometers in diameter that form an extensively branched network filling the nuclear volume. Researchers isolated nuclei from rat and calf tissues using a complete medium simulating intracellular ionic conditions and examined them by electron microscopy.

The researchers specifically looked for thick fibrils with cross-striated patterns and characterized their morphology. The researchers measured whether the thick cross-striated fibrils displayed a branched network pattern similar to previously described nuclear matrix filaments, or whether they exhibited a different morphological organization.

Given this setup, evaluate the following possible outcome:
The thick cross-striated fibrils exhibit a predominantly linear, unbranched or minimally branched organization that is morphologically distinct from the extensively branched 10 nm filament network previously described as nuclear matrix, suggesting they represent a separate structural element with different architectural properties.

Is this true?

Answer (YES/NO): YES